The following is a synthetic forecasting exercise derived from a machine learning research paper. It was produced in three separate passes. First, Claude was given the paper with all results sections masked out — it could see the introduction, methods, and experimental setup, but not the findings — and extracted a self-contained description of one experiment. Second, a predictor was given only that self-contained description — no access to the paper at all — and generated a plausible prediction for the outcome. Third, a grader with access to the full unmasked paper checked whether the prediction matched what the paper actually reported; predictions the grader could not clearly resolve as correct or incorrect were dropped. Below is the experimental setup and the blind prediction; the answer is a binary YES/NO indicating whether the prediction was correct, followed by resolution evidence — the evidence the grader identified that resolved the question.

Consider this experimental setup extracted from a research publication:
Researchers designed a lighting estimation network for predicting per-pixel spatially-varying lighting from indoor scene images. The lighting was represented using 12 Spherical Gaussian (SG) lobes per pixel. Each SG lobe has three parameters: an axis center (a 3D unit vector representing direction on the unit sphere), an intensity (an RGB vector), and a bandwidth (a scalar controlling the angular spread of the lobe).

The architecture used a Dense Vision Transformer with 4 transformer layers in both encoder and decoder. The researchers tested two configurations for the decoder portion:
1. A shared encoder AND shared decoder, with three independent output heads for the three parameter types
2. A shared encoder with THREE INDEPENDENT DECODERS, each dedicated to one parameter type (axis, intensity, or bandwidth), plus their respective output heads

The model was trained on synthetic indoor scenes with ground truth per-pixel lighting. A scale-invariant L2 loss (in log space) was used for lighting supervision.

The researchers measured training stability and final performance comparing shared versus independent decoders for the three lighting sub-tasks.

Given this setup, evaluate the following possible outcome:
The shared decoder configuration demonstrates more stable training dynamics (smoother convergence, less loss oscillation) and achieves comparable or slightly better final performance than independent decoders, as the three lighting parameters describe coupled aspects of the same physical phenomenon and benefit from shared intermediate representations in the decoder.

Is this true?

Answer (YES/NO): NO